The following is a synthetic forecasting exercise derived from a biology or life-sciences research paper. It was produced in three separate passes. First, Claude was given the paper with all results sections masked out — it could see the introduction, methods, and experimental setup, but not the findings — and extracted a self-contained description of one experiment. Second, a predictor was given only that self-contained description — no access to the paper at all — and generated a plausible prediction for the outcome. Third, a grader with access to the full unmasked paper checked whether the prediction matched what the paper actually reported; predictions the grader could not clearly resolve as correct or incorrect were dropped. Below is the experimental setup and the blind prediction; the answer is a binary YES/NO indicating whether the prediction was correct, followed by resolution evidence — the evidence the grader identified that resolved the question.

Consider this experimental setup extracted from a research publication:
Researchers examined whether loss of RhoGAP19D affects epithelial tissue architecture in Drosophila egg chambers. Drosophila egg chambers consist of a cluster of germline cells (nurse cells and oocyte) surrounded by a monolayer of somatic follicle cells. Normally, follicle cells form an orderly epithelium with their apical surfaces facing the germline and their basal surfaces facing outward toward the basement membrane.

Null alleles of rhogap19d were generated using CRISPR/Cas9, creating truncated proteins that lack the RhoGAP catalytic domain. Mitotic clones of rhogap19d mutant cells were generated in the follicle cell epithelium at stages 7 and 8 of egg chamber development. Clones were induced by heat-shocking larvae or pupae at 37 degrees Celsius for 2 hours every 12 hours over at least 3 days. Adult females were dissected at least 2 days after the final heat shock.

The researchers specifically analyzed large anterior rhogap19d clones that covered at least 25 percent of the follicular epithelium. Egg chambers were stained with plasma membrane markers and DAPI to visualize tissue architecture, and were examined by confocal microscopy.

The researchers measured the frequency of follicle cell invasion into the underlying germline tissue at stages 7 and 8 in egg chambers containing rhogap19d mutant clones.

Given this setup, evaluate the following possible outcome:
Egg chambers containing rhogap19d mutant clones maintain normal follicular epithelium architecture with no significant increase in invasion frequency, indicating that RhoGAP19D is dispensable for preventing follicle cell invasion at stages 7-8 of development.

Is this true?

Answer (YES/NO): NO